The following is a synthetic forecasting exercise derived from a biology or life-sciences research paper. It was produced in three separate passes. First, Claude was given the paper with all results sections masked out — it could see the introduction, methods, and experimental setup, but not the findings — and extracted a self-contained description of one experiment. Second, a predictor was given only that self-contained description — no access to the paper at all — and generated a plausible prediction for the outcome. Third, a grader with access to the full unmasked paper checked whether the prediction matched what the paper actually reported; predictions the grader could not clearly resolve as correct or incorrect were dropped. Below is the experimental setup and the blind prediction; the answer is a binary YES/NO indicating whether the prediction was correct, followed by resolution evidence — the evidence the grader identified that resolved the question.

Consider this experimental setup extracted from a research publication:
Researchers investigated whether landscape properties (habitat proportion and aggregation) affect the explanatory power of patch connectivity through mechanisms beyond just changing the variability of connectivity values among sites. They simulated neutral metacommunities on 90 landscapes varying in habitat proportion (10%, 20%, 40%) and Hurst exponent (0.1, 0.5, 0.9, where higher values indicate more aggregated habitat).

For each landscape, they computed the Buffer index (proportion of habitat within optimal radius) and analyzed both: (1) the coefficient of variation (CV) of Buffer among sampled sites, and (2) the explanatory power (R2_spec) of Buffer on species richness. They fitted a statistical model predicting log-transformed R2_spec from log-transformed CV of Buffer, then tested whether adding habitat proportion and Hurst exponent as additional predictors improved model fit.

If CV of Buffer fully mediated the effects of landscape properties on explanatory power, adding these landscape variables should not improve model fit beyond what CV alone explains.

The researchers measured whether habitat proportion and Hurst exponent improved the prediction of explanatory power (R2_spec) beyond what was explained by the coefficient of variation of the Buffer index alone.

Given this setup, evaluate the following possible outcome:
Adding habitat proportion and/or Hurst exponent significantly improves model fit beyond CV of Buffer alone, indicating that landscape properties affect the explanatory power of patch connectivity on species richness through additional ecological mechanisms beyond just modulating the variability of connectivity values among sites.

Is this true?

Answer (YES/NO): NO